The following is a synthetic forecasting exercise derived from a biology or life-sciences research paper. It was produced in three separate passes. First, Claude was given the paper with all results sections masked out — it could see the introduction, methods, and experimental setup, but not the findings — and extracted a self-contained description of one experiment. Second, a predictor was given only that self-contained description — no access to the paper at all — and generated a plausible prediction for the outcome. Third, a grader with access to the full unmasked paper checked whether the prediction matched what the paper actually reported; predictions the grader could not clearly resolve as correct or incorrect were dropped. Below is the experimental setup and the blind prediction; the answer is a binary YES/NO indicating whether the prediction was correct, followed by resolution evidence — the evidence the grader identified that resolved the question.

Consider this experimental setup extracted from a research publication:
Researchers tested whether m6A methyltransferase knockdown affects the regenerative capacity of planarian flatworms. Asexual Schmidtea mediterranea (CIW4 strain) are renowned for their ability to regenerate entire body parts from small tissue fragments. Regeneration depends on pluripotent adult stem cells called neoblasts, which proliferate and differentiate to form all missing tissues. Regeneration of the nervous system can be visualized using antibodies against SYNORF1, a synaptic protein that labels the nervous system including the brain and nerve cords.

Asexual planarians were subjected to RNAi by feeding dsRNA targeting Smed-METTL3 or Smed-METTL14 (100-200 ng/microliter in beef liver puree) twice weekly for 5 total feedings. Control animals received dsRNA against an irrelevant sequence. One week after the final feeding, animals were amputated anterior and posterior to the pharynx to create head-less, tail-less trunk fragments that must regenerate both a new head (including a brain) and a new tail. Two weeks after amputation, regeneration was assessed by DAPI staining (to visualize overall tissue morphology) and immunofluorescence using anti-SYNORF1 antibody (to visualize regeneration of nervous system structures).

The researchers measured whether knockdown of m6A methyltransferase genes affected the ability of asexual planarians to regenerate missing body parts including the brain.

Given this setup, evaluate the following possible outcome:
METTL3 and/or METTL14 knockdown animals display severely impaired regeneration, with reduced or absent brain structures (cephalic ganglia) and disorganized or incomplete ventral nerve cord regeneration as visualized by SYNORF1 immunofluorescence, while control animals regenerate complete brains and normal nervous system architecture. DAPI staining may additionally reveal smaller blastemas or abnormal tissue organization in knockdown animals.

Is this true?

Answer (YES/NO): NO